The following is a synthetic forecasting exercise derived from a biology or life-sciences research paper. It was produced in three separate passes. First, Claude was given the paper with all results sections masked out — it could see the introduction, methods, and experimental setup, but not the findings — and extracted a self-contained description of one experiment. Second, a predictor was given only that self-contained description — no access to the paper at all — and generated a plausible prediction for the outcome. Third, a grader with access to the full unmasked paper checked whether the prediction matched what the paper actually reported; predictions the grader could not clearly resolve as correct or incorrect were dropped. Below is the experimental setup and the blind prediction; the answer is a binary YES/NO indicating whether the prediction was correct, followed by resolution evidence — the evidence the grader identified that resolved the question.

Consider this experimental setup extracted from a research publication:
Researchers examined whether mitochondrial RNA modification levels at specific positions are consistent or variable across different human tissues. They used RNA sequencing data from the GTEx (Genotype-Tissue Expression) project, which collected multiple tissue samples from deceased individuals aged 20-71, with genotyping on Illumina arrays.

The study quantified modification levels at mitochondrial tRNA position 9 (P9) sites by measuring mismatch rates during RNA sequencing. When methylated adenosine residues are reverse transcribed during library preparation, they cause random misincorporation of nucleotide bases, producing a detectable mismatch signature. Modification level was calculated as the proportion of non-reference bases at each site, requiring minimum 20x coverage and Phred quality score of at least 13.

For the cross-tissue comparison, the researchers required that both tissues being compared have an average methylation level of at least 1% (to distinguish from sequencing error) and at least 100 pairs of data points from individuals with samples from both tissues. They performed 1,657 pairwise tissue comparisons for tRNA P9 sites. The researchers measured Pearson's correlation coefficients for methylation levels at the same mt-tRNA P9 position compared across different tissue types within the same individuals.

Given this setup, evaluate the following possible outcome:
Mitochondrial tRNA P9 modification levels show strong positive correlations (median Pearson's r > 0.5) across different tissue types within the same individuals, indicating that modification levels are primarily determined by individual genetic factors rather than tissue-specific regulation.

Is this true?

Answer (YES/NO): NO